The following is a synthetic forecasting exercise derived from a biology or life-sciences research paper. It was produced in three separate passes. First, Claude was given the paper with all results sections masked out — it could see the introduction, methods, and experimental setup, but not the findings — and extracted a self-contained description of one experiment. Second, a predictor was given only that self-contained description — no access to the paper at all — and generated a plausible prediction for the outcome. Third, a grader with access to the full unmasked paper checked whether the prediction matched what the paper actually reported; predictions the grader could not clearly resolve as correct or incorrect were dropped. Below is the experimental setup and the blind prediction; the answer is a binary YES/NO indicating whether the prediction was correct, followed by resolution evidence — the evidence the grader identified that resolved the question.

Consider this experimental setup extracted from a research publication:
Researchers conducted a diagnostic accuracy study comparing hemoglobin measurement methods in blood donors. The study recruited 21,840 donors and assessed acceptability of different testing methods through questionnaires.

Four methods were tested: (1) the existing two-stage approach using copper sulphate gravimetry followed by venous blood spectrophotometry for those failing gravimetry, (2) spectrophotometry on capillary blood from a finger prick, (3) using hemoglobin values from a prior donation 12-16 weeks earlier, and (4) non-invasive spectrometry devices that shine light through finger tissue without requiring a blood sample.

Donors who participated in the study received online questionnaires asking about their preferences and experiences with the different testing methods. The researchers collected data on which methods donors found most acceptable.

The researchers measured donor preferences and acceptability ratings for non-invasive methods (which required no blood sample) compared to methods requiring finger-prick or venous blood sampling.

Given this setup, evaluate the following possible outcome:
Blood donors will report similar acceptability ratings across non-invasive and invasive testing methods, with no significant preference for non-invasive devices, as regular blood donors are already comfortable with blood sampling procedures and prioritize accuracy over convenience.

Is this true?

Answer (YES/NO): NO